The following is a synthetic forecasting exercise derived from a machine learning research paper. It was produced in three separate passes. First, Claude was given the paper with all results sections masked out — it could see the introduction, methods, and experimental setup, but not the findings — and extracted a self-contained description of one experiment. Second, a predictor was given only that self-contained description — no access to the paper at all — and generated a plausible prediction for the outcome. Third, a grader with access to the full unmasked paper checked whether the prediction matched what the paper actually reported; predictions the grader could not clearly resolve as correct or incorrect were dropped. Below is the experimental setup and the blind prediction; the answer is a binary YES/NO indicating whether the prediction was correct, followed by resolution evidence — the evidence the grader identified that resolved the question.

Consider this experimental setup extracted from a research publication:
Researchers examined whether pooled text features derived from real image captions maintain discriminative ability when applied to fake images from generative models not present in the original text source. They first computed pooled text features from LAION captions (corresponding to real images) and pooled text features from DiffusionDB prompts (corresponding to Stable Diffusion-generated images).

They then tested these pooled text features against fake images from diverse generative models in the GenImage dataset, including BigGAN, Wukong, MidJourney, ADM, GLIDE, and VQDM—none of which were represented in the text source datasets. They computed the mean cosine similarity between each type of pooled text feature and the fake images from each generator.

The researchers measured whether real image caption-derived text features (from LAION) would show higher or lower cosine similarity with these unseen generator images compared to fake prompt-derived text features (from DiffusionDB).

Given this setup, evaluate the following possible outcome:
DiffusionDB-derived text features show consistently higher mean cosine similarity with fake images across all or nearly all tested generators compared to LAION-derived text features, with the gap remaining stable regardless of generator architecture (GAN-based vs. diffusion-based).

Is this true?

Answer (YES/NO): NO